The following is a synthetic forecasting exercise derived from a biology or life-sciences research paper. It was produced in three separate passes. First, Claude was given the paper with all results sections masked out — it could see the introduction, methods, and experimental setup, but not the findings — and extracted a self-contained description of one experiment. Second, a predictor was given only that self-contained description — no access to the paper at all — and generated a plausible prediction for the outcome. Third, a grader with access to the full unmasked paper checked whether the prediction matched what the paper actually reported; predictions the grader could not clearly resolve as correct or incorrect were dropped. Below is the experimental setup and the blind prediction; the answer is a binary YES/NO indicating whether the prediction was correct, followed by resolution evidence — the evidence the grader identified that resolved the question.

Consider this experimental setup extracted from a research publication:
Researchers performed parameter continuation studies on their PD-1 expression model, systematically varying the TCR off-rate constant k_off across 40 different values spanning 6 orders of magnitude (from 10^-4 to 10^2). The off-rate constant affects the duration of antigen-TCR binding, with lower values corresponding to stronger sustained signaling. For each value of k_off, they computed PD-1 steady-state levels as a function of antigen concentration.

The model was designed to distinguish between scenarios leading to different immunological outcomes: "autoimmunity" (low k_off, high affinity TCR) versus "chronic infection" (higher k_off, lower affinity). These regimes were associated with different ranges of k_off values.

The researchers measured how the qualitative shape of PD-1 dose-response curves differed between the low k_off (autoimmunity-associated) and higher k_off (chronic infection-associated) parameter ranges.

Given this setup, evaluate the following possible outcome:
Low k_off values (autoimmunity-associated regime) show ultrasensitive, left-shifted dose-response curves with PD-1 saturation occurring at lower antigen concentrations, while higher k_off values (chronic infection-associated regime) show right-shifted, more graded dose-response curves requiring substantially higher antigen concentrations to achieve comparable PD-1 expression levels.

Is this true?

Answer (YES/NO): NO